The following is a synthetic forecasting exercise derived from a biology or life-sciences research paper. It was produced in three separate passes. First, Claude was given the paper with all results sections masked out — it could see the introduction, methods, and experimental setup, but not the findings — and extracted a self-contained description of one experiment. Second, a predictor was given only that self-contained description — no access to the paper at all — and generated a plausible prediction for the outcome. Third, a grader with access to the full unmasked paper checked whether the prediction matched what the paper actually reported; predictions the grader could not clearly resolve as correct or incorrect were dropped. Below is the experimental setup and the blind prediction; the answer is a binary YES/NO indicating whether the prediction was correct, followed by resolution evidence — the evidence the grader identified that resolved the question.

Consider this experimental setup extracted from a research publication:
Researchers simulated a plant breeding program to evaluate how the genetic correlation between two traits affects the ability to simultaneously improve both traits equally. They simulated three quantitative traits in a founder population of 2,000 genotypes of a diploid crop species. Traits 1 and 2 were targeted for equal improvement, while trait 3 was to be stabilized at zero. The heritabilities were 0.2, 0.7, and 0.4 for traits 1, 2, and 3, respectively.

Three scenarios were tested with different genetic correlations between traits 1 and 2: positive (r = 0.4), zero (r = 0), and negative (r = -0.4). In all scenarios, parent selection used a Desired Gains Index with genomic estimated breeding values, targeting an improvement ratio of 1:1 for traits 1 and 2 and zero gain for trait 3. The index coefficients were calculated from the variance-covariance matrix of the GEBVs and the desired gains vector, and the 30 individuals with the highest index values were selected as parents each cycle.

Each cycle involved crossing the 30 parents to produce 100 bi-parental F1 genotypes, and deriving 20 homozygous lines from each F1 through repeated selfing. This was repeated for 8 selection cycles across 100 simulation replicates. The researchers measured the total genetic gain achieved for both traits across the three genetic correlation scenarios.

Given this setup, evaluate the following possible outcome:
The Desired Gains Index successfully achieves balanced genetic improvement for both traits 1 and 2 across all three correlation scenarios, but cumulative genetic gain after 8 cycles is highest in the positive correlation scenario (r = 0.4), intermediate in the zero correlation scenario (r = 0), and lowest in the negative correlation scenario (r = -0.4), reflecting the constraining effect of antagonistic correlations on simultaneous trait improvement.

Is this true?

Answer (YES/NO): YES